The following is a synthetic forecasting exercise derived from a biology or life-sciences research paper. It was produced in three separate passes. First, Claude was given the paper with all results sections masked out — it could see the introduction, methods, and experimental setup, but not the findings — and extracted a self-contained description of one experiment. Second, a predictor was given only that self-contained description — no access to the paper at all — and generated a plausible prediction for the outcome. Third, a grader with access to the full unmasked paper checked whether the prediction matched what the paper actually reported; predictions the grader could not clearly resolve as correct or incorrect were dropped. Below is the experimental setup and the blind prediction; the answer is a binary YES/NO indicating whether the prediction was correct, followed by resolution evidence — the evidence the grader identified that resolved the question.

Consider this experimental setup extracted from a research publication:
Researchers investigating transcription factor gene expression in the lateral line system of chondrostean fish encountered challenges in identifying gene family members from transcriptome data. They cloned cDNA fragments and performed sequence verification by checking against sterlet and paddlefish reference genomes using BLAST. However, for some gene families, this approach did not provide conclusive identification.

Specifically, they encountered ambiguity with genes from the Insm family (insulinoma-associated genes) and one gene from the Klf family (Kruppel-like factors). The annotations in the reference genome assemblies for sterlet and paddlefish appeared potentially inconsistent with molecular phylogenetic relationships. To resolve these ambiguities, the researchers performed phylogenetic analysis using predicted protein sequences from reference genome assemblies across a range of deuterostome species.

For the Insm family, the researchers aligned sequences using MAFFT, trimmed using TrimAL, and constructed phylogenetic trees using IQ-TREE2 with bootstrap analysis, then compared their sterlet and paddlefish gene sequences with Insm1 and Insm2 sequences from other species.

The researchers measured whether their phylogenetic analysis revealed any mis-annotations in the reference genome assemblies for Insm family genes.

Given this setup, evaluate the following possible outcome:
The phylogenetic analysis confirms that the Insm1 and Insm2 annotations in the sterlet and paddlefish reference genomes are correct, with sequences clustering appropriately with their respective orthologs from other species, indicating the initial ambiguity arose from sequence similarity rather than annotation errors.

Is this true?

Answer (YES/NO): NO